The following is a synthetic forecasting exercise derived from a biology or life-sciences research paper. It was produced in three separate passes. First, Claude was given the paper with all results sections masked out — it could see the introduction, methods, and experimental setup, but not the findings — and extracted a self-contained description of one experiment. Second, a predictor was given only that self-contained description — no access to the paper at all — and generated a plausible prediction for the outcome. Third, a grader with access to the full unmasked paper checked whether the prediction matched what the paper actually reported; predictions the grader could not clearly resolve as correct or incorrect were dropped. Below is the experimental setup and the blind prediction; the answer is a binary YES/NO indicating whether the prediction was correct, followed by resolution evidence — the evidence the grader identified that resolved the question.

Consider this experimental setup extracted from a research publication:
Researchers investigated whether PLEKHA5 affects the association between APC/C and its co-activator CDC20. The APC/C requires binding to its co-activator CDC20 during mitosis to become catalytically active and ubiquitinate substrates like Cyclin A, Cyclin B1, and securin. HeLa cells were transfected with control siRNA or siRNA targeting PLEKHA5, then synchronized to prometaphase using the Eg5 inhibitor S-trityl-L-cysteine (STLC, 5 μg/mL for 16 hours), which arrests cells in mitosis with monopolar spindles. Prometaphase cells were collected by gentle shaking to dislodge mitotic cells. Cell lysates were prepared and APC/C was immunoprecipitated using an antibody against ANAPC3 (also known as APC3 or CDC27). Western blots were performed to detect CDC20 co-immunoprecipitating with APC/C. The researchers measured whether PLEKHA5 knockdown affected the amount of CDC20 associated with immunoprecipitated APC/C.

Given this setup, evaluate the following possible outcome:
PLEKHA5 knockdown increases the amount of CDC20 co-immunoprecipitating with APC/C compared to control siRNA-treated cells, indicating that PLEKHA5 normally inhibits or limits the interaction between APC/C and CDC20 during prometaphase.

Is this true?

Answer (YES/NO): NO